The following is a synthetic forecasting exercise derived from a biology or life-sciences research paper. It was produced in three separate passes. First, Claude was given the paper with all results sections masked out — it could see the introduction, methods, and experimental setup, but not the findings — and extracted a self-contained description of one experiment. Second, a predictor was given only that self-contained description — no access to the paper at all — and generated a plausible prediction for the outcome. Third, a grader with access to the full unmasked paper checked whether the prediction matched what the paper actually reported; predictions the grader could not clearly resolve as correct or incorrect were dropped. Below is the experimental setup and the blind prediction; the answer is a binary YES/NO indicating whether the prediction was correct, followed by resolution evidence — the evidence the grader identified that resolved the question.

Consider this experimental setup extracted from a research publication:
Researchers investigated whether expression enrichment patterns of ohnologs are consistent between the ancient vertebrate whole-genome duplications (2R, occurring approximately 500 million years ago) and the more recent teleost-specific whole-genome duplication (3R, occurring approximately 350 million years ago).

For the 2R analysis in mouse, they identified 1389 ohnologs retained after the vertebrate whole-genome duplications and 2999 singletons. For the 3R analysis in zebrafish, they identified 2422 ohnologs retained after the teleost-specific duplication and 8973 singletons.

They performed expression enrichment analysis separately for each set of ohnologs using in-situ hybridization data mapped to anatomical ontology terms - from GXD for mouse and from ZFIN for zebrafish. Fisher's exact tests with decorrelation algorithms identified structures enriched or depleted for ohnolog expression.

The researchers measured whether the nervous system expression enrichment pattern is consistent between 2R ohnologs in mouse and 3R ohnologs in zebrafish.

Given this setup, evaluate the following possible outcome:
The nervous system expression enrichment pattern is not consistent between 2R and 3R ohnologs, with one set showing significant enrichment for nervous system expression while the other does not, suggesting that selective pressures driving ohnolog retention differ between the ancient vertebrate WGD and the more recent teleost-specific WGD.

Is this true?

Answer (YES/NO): NO